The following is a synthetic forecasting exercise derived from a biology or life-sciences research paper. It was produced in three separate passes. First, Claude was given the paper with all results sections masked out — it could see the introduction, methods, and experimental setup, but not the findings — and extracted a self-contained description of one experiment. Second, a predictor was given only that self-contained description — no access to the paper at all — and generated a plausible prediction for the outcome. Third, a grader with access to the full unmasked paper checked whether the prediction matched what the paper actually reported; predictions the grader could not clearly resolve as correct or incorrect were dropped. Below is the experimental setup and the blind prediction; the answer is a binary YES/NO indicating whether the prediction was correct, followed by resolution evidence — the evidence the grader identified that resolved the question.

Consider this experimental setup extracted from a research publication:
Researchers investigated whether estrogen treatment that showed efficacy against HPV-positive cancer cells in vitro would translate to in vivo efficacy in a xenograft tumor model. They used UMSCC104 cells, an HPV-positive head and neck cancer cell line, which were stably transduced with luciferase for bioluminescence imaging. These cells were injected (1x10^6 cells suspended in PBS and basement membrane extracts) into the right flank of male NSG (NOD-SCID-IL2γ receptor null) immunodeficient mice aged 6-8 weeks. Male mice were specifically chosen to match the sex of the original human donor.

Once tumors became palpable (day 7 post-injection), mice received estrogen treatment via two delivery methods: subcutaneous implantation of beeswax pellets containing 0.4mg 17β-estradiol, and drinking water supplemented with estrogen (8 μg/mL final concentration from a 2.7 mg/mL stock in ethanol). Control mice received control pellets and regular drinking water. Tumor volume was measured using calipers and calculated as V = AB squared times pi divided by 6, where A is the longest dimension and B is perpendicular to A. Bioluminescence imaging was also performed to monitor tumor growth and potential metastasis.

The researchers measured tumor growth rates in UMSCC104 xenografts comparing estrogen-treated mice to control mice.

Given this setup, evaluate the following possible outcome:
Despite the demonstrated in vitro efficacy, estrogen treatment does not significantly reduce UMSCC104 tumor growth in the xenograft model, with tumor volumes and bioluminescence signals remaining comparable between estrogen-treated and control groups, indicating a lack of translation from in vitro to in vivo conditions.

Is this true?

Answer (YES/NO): YES